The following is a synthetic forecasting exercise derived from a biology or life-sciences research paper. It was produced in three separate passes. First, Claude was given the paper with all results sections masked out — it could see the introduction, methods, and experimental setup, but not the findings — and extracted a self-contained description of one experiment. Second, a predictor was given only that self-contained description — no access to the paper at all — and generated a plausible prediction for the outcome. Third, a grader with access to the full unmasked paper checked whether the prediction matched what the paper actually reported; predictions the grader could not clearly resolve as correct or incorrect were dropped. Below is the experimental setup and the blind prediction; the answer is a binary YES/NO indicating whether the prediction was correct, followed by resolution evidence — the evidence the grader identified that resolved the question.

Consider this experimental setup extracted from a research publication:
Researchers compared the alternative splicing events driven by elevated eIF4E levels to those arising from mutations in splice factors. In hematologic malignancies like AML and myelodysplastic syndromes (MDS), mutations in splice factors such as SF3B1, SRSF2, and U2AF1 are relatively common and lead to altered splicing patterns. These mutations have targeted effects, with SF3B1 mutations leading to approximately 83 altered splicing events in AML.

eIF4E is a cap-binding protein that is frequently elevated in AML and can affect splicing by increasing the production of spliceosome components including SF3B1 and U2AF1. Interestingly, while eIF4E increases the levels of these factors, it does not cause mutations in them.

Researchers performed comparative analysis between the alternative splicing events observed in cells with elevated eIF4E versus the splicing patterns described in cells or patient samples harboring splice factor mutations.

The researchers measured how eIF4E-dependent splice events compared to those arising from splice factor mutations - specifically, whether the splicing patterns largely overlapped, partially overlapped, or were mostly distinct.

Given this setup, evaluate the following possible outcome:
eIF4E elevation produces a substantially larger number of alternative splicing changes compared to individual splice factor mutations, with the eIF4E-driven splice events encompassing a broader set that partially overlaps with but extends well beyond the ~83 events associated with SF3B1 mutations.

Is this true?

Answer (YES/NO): YES